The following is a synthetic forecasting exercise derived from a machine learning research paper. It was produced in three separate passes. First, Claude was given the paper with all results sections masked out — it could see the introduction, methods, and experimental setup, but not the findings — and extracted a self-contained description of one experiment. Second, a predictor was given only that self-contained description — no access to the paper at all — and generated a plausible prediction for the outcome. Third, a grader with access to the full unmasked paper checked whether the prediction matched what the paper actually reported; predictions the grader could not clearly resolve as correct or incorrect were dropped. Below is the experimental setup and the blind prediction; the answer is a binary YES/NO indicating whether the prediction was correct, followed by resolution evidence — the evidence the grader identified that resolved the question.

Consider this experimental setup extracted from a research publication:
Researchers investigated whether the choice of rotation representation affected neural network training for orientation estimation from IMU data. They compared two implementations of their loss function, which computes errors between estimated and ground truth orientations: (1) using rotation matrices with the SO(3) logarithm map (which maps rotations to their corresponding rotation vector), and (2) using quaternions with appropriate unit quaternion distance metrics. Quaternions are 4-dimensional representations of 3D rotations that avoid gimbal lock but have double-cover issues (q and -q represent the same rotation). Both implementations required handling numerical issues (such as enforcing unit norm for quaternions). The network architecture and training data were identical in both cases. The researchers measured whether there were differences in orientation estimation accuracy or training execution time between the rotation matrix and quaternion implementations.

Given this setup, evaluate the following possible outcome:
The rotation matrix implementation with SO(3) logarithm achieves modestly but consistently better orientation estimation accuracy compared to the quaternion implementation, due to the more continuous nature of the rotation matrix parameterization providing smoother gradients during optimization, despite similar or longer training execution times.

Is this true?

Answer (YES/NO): NO